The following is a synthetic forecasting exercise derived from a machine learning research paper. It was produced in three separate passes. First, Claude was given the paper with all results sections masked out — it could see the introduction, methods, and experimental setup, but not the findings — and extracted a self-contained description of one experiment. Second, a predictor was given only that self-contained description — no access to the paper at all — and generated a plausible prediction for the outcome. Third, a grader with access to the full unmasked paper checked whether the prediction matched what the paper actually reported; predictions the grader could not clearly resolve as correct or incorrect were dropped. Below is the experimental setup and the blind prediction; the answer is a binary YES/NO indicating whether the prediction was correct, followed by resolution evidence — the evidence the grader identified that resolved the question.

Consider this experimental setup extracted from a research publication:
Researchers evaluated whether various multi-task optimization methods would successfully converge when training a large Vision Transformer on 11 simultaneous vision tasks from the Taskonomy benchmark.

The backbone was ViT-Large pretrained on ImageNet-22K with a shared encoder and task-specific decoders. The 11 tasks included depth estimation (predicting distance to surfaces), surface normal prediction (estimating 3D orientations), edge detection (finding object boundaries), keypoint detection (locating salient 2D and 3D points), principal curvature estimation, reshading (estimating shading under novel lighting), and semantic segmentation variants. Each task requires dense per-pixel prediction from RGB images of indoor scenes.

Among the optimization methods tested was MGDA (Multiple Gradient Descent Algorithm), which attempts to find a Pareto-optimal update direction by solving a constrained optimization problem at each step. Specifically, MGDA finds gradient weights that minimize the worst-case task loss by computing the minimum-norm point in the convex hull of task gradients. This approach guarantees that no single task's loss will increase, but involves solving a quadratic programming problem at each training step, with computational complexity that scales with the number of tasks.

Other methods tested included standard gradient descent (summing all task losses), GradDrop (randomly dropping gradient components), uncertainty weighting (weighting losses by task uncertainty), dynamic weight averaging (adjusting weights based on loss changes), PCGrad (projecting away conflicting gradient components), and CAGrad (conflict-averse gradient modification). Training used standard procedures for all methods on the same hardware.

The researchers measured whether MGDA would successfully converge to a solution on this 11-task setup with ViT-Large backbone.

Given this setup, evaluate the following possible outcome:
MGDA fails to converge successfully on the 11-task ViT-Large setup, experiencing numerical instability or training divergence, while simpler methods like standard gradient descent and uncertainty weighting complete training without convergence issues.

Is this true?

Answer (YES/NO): YES